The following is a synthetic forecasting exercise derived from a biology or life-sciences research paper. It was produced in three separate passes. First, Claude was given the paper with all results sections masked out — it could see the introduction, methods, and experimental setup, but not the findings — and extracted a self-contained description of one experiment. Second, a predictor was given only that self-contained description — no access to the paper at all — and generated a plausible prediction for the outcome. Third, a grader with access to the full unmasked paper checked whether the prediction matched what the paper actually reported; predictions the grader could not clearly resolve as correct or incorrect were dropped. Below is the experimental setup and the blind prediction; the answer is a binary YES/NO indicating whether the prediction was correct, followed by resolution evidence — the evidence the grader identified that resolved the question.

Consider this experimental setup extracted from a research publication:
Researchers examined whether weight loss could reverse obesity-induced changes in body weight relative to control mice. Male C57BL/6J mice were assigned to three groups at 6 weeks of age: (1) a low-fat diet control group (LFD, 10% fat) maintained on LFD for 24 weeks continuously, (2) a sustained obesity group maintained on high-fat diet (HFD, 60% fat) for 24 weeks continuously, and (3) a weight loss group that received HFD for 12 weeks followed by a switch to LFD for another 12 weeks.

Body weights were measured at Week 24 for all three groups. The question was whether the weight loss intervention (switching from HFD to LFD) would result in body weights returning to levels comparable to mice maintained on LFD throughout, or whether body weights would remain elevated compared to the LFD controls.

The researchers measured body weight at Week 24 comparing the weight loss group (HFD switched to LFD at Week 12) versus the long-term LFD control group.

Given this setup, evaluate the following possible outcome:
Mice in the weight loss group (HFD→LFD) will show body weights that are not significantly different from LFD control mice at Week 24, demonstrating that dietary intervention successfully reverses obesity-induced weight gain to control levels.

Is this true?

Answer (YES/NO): YES